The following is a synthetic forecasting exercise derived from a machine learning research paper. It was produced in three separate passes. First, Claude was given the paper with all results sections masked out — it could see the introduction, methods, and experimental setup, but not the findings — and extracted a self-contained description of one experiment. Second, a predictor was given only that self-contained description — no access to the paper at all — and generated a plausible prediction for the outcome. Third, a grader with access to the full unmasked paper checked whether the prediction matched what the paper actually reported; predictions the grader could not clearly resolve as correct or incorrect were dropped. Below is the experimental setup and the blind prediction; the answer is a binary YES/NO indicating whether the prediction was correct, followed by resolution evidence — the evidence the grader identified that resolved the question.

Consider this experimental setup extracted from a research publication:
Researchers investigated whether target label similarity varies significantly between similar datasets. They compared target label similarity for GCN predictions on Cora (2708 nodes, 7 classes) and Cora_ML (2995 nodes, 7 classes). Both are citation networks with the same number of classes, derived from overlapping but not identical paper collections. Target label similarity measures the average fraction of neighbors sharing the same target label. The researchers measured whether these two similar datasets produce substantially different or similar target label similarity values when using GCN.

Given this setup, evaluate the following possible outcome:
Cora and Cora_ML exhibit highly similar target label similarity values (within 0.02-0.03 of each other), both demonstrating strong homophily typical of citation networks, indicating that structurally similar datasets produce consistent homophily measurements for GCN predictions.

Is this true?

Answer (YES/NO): YES